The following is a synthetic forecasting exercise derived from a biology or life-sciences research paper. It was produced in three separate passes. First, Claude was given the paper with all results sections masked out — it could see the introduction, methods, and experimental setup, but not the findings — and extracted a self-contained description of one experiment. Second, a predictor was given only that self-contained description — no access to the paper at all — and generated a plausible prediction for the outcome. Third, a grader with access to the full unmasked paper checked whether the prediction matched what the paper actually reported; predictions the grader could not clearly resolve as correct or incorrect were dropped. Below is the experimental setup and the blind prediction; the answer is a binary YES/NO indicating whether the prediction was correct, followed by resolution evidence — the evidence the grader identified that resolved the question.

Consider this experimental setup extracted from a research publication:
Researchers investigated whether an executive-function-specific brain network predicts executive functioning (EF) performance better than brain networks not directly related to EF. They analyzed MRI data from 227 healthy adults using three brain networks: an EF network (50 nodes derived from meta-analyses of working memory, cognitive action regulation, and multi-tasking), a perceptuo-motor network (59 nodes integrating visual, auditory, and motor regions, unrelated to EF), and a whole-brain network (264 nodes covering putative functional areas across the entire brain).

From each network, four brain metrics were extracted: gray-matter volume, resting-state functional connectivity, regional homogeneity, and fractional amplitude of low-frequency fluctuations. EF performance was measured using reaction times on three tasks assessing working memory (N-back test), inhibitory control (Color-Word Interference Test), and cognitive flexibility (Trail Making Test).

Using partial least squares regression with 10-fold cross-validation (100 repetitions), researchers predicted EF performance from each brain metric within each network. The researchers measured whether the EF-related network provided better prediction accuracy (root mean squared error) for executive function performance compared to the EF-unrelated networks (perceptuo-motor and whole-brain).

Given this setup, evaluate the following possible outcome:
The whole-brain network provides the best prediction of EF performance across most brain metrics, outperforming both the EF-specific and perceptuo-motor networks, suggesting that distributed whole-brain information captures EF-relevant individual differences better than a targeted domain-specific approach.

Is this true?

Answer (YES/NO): NO